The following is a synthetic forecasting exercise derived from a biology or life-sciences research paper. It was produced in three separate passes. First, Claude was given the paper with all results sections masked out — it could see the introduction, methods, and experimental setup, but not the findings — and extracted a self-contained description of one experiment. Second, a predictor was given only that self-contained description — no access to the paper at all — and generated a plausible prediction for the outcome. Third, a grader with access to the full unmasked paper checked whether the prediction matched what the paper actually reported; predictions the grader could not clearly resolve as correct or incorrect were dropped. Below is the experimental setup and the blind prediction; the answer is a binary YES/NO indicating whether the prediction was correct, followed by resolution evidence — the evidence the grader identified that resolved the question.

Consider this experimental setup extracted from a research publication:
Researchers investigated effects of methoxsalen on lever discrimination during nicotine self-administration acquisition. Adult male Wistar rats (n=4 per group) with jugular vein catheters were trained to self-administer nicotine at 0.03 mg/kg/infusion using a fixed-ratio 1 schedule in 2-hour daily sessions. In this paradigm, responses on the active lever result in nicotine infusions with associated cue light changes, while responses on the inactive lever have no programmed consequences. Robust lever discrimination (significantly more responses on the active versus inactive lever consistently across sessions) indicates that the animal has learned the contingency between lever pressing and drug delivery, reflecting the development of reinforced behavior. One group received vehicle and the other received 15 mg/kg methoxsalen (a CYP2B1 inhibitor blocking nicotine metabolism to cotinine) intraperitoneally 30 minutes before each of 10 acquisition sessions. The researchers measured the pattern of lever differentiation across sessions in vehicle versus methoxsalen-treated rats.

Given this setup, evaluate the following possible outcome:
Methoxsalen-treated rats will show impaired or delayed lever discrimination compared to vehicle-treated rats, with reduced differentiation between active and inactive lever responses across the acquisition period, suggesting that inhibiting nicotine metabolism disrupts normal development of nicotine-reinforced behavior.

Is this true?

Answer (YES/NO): YES